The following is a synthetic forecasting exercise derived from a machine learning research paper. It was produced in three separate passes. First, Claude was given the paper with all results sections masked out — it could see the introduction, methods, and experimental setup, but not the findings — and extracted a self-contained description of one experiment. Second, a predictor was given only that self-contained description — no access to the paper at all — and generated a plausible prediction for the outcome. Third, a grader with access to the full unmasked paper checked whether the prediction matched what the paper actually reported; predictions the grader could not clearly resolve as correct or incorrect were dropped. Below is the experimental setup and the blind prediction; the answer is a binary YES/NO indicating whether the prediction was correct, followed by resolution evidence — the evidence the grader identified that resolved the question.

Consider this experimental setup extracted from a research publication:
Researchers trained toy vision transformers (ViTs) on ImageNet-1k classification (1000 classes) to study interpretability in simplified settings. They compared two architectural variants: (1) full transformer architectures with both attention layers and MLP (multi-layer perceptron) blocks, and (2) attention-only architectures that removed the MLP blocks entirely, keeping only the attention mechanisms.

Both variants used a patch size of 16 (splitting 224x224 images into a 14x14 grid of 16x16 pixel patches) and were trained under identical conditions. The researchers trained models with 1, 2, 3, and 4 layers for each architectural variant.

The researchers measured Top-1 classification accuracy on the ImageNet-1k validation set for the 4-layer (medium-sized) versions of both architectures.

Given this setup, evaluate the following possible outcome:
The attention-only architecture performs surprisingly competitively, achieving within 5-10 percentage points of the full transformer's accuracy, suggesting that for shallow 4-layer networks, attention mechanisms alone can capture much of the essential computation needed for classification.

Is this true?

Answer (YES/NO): NO